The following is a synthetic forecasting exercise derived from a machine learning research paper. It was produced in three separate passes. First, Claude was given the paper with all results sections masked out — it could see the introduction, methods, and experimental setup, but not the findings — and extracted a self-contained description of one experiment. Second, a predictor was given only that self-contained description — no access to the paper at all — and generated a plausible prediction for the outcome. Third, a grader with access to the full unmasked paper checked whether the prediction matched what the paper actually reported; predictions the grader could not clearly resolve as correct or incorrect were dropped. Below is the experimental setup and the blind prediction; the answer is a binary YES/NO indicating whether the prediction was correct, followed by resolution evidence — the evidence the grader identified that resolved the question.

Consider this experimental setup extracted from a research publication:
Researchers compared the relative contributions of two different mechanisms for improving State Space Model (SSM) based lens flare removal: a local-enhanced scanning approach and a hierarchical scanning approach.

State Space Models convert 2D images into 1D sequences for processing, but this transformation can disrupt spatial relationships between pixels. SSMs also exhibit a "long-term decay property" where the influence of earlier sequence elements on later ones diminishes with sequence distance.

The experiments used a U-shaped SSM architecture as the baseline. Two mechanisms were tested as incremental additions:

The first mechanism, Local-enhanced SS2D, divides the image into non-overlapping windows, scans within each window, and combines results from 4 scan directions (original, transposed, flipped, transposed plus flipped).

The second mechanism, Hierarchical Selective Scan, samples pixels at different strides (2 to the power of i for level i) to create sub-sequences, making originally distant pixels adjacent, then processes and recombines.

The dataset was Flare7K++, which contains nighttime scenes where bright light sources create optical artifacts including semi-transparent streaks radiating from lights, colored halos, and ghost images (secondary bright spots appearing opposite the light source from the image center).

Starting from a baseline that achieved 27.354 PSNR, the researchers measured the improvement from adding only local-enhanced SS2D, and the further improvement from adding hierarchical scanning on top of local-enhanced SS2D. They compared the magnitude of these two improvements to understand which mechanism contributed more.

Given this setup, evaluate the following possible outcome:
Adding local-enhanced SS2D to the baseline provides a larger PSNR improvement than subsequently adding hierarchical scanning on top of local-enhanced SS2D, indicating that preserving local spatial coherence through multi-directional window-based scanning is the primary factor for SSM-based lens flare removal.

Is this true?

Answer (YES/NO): YES